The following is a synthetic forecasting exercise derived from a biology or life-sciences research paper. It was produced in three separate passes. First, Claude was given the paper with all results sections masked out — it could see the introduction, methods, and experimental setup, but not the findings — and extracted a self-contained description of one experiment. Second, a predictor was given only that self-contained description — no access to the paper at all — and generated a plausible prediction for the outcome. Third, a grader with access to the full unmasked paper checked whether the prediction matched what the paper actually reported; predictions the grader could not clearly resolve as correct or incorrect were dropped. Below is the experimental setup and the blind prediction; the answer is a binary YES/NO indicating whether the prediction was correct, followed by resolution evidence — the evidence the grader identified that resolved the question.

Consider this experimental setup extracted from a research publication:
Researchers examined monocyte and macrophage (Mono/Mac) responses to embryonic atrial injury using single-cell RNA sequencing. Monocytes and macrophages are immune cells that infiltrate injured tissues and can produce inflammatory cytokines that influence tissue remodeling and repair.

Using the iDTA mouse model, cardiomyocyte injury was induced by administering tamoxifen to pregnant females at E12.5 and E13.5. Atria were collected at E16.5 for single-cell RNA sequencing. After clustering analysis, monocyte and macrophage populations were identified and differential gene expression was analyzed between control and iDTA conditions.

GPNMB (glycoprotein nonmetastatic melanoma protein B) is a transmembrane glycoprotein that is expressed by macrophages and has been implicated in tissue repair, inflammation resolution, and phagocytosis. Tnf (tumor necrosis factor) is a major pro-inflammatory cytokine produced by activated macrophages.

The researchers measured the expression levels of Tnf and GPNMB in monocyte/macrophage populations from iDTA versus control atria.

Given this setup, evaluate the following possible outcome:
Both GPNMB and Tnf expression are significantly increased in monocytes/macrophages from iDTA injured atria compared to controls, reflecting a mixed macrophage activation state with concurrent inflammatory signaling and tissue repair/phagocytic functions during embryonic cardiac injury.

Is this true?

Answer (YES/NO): YES